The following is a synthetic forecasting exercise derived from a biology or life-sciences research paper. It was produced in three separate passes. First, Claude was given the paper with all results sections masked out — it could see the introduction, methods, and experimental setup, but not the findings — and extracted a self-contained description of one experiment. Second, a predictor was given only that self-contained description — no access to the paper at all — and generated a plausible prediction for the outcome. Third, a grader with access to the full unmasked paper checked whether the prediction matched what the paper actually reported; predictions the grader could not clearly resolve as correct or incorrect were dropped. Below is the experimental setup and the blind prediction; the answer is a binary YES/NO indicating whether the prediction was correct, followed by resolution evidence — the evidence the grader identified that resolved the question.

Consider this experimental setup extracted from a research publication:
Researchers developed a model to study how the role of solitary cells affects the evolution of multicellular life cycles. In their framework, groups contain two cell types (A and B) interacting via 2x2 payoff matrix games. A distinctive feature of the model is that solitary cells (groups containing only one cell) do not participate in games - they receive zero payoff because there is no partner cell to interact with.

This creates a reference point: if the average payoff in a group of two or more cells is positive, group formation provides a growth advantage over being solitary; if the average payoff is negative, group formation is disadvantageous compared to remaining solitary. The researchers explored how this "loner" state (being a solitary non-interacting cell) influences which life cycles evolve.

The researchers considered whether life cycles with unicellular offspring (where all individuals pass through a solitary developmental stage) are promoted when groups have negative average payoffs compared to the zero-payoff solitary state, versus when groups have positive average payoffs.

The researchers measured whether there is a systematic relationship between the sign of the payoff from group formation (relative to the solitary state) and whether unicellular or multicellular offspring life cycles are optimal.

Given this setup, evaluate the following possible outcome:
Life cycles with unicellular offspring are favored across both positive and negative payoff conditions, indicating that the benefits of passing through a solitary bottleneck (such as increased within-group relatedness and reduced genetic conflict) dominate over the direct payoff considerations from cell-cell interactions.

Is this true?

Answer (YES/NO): NO